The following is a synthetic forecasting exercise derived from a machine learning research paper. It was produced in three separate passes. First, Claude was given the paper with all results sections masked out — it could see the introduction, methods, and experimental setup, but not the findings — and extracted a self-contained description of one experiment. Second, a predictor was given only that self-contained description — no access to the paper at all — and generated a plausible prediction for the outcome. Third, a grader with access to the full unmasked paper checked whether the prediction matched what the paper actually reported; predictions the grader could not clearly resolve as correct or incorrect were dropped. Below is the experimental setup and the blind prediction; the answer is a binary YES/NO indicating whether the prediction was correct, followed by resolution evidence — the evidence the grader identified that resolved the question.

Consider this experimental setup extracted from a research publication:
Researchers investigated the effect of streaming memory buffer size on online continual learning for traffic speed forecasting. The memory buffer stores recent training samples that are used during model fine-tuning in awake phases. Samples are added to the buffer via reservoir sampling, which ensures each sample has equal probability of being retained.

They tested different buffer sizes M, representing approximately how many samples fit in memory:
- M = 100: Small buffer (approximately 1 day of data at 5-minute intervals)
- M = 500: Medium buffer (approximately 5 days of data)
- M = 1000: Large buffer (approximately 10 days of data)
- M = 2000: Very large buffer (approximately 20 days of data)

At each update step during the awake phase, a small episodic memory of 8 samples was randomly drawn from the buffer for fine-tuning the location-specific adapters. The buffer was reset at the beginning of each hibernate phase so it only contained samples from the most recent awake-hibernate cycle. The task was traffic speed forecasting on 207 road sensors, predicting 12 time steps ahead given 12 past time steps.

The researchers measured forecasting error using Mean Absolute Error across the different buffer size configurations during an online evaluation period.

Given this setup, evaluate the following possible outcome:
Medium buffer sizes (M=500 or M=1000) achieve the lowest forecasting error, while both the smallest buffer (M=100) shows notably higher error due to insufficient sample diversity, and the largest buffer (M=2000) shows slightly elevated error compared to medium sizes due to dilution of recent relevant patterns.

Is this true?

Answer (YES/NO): NO